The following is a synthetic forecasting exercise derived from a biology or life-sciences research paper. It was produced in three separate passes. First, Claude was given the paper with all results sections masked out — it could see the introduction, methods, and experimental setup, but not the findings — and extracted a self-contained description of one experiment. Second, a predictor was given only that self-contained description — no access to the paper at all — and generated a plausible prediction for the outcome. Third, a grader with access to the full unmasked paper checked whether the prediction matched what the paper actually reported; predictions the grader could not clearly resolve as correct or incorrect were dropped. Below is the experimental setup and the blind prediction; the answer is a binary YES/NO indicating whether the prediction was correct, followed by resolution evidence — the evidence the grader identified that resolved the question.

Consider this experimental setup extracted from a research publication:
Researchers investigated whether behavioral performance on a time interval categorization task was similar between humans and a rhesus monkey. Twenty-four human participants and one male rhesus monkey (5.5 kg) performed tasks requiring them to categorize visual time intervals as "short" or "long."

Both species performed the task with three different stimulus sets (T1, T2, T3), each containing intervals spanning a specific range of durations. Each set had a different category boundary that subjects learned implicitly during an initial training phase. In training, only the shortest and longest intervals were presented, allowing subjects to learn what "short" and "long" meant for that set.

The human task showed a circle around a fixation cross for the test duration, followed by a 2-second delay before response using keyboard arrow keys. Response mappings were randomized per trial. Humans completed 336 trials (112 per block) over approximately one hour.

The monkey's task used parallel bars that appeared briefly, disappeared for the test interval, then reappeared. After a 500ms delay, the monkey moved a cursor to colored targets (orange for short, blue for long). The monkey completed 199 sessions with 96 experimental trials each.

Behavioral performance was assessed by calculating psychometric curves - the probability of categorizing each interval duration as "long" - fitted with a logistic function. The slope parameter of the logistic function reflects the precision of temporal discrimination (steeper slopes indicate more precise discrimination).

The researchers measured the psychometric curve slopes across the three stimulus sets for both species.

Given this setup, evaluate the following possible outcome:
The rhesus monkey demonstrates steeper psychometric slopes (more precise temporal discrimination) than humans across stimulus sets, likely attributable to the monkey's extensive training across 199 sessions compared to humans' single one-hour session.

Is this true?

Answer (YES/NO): NO